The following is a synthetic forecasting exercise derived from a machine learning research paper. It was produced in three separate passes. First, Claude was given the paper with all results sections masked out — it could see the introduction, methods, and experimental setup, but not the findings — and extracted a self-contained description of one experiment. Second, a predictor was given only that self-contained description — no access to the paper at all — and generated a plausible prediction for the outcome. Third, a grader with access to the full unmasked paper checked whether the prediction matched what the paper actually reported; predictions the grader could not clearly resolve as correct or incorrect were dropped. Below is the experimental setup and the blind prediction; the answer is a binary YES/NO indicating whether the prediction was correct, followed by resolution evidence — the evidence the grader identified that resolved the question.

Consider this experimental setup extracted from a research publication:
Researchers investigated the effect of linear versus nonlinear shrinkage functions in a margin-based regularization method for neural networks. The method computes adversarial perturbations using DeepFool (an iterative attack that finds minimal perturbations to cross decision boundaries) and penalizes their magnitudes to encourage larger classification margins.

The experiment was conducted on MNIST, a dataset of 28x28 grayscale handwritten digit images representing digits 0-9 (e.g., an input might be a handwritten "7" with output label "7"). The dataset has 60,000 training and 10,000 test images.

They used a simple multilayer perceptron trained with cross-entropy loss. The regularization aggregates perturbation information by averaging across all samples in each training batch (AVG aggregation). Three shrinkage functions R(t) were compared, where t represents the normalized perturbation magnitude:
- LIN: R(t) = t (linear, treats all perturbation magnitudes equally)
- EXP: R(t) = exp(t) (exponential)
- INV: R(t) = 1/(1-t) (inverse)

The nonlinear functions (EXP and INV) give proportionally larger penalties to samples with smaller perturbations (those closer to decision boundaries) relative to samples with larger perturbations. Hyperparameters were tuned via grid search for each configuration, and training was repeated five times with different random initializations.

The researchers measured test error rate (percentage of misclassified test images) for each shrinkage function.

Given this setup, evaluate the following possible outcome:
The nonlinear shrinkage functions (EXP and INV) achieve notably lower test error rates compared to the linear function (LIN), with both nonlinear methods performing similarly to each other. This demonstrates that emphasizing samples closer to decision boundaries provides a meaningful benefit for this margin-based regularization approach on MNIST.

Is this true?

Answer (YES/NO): NO